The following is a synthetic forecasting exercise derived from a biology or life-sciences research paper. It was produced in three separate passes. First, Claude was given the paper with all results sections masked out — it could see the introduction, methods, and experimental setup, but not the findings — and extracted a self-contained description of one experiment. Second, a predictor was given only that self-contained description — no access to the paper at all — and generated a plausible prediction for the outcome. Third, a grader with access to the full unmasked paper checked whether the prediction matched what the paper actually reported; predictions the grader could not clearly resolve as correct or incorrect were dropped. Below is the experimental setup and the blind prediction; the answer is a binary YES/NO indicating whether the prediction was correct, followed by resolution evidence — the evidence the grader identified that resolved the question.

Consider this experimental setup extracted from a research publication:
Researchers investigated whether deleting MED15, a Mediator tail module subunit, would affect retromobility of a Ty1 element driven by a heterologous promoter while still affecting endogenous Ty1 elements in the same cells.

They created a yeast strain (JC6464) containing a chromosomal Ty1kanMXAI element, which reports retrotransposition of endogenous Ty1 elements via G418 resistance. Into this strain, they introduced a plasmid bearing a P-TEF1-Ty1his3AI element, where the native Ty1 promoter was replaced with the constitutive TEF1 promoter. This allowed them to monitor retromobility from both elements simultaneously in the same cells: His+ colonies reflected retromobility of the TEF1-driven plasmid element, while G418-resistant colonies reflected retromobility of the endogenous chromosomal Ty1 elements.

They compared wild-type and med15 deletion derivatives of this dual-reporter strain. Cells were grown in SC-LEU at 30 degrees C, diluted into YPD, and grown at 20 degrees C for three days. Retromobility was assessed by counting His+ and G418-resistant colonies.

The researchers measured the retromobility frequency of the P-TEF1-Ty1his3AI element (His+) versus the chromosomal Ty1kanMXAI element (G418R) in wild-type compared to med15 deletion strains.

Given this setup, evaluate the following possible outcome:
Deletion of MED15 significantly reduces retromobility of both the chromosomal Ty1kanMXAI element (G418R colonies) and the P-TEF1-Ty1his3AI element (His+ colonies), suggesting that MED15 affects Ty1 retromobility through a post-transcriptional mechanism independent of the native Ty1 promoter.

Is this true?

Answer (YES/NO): NO